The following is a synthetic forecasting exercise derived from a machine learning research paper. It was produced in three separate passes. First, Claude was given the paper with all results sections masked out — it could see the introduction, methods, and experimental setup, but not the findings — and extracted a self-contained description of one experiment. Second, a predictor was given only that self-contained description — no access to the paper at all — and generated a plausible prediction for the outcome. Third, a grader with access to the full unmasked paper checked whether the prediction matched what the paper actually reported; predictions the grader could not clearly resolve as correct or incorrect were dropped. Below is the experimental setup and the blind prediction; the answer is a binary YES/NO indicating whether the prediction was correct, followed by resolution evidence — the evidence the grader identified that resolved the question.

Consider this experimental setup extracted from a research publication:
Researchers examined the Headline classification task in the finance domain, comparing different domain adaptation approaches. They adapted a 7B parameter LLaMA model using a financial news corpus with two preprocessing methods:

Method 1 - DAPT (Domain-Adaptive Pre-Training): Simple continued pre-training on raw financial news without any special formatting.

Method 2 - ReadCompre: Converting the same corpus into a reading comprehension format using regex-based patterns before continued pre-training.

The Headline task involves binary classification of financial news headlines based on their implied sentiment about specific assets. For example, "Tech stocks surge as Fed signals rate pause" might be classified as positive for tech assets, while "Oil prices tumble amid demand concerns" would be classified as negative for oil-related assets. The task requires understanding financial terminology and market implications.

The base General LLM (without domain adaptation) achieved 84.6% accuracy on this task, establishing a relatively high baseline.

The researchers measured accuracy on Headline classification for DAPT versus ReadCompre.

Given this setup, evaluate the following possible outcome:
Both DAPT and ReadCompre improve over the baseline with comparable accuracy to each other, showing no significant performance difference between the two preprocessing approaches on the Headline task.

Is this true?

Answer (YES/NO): NO